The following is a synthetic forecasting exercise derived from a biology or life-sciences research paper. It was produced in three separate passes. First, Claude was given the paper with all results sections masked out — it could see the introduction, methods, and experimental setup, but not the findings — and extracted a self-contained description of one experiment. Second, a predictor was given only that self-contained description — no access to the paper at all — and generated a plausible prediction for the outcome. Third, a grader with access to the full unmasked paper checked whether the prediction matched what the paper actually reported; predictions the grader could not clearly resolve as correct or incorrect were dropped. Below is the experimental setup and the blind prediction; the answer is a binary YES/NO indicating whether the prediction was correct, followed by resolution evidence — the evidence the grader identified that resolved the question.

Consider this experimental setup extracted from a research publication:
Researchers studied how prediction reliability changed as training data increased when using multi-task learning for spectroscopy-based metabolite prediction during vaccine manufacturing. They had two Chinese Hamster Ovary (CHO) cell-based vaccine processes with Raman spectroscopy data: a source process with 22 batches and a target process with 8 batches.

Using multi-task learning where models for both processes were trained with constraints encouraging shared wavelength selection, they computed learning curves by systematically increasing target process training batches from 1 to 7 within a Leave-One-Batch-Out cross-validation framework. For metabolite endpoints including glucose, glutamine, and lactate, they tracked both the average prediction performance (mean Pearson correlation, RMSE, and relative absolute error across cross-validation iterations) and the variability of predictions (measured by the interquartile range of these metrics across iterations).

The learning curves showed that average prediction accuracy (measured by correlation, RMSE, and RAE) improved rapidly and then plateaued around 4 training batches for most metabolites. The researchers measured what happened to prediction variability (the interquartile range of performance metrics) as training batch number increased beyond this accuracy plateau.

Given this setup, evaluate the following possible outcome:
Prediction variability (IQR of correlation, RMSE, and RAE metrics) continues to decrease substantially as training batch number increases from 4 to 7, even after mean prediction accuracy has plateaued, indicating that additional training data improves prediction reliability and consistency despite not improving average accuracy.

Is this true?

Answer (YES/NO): YES